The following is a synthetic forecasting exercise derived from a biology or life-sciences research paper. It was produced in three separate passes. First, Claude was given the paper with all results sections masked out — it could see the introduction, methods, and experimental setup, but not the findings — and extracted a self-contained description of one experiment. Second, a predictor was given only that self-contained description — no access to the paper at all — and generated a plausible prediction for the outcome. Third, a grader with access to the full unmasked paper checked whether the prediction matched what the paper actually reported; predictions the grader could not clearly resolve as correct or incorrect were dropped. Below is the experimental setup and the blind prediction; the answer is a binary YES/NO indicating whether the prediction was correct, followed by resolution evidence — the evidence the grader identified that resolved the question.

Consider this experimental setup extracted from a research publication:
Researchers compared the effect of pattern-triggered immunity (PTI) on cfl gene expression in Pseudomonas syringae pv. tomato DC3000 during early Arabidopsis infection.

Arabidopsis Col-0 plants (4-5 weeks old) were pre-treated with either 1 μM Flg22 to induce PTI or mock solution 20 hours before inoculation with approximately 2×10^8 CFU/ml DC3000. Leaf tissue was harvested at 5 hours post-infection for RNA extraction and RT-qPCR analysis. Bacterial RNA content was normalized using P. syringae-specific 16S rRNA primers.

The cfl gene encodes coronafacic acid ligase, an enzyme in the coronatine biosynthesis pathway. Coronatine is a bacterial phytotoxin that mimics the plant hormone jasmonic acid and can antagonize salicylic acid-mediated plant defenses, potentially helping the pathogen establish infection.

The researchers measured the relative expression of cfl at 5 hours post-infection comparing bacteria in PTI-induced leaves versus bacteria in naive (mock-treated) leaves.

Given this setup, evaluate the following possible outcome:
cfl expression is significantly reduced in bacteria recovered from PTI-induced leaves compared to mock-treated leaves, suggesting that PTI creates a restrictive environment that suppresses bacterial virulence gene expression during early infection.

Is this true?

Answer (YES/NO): YES